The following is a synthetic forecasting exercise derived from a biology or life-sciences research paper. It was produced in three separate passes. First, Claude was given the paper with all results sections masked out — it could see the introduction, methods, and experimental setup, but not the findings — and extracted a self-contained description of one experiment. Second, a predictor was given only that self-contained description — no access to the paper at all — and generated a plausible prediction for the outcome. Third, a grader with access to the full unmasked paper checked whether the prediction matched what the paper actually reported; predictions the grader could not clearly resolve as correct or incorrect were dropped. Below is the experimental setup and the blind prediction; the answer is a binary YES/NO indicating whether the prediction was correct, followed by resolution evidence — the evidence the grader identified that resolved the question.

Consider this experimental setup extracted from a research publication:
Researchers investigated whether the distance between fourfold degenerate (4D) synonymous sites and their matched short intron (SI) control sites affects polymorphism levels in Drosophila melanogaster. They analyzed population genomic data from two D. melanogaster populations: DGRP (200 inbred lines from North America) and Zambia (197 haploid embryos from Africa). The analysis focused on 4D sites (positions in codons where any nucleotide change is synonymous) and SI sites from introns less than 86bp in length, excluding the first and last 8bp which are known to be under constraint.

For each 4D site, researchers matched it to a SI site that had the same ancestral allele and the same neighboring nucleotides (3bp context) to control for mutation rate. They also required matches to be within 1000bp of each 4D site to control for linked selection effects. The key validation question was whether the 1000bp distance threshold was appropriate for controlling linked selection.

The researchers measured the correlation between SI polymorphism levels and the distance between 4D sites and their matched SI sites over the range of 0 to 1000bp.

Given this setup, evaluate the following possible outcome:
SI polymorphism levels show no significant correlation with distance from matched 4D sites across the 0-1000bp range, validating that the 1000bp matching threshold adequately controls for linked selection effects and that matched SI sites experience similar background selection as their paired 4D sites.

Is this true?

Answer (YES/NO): YES